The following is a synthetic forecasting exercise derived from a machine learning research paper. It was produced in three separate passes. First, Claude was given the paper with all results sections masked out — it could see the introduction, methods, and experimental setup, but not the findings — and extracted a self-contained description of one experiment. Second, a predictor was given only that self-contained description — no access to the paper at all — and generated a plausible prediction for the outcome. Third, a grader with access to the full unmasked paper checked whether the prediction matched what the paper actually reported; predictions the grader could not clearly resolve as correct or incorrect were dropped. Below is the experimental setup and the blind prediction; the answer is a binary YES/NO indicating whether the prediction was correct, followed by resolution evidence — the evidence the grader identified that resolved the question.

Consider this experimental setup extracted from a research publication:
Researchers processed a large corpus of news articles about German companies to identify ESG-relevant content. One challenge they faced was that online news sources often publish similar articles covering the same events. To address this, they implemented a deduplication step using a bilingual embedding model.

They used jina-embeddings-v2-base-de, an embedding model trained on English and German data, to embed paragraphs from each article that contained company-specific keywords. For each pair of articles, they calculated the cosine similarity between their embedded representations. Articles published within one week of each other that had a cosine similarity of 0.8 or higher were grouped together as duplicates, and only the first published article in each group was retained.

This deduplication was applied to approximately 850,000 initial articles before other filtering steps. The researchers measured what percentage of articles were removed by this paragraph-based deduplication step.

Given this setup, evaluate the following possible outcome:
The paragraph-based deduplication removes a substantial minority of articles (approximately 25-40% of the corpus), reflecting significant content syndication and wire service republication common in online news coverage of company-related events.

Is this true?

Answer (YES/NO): NO